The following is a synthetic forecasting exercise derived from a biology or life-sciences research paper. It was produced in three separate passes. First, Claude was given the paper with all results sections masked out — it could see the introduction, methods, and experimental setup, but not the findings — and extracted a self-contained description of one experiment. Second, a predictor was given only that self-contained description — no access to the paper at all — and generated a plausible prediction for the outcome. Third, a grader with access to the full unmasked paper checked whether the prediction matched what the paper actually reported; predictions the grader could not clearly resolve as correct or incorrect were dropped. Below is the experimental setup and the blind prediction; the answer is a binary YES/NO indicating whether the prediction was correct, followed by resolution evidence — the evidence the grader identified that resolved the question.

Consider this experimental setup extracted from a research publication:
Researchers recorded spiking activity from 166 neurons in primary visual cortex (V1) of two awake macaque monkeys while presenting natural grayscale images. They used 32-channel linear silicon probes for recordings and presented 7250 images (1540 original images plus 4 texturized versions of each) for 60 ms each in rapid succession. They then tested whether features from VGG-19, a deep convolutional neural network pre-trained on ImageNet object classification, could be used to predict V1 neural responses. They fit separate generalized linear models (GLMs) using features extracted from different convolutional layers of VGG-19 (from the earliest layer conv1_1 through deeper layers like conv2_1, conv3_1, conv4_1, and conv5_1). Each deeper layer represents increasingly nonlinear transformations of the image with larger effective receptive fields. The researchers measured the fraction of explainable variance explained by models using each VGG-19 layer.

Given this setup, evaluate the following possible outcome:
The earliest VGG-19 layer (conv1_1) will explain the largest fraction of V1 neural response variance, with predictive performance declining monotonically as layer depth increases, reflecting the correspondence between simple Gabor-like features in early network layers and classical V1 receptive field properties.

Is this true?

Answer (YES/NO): NO